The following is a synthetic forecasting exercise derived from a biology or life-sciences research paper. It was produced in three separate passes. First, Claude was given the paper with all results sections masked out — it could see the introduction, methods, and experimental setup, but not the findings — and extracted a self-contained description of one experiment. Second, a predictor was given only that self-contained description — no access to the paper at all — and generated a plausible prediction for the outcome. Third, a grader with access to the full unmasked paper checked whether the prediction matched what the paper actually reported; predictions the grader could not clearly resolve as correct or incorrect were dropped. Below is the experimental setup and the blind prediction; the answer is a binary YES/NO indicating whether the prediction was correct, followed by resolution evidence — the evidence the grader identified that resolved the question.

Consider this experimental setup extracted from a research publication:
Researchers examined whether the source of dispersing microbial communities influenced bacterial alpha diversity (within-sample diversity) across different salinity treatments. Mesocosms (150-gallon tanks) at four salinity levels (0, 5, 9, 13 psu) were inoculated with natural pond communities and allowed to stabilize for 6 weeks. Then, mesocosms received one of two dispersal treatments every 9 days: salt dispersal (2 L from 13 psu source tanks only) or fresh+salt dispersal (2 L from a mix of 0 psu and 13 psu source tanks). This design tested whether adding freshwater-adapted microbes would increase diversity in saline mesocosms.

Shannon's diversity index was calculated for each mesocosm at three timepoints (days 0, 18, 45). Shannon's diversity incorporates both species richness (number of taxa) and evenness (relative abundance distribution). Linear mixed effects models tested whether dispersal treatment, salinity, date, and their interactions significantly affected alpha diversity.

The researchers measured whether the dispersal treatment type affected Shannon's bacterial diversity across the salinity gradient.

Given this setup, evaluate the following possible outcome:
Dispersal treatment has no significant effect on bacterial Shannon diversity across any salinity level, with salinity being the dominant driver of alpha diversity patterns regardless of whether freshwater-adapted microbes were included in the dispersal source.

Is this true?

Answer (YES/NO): YES